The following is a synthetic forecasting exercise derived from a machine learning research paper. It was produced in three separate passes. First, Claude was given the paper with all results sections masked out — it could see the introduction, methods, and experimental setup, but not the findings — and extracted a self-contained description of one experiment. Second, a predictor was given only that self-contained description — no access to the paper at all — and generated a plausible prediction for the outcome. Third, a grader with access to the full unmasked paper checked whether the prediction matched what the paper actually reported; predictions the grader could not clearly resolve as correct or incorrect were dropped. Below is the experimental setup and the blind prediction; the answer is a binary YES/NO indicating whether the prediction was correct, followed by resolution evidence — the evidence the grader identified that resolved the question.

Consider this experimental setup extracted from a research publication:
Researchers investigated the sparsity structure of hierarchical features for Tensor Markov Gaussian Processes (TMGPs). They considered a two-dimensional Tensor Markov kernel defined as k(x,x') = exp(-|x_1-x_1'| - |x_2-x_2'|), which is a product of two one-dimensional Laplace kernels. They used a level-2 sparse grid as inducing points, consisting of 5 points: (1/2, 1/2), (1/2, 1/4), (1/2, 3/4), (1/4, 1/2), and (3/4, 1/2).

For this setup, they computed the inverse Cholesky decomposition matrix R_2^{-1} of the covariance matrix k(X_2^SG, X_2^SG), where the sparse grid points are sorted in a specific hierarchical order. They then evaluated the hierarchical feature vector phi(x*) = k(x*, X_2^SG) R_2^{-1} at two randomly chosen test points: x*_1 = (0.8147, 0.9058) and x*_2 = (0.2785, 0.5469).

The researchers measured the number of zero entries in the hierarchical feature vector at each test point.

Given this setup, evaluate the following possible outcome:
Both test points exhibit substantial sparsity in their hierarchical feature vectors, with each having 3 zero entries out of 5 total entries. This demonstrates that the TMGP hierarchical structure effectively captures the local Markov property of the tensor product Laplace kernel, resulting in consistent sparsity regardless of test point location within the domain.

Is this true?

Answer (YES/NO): NO